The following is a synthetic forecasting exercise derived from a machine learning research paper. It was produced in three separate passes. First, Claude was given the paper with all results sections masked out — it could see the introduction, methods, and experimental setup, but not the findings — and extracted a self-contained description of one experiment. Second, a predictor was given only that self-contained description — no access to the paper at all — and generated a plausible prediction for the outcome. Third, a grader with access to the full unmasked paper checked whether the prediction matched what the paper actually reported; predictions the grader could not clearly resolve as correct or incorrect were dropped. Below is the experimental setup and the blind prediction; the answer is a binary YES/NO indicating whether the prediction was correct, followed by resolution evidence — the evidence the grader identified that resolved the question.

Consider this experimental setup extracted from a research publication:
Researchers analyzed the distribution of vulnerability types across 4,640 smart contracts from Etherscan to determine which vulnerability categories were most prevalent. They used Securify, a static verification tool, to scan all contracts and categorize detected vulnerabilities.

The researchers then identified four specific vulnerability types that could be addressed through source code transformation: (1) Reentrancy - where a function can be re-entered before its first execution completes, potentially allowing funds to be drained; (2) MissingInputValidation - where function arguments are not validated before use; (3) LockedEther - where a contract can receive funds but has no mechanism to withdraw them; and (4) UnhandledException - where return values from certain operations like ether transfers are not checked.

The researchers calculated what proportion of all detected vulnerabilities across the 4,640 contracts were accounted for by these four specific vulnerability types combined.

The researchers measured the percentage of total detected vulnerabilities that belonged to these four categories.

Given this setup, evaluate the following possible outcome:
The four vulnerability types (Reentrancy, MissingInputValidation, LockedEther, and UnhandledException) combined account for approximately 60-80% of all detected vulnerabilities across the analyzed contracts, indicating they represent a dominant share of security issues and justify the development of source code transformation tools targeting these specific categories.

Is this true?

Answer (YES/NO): NO